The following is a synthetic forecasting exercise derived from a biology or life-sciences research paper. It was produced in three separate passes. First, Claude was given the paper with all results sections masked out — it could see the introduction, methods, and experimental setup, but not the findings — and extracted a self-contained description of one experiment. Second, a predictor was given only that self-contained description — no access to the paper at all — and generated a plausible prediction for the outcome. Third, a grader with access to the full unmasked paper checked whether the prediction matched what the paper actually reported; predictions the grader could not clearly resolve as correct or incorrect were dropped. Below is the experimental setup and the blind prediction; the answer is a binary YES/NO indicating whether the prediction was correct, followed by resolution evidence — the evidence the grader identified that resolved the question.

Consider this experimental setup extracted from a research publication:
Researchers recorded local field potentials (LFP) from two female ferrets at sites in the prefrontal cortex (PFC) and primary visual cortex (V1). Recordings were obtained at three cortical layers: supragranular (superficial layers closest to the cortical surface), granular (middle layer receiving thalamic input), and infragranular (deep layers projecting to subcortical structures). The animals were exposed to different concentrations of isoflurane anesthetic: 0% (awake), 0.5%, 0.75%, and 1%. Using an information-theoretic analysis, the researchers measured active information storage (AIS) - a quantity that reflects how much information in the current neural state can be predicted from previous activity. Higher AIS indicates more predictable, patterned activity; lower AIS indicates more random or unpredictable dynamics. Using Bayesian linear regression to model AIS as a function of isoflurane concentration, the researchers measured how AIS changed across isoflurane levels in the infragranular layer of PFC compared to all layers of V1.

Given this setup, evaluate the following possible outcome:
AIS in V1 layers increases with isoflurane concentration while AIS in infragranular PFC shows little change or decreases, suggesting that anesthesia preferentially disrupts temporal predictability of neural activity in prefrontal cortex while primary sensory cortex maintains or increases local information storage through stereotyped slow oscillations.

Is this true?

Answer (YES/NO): NO